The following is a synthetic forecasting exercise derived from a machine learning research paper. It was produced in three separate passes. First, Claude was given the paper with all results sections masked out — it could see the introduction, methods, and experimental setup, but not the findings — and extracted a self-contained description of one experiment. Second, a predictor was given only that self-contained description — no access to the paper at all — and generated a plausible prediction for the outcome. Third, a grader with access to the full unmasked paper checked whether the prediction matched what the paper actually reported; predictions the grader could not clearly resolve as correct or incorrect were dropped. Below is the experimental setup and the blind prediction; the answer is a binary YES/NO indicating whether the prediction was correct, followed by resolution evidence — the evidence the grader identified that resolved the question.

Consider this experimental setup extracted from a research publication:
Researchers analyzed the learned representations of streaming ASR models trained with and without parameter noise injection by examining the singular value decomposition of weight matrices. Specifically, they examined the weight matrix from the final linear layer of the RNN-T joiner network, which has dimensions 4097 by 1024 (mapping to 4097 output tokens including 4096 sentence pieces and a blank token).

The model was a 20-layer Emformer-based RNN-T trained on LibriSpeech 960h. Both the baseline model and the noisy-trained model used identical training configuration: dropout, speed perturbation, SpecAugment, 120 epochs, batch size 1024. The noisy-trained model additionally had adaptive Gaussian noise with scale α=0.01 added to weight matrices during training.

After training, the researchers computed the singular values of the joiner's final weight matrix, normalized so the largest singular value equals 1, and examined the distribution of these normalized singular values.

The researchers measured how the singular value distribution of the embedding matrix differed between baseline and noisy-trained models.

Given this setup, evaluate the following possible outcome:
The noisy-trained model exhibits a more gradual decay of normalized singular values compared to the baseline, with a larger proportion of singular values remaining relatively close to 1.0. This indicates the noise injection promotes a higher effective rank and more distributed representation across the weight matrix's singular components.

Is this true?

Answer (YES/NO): YES